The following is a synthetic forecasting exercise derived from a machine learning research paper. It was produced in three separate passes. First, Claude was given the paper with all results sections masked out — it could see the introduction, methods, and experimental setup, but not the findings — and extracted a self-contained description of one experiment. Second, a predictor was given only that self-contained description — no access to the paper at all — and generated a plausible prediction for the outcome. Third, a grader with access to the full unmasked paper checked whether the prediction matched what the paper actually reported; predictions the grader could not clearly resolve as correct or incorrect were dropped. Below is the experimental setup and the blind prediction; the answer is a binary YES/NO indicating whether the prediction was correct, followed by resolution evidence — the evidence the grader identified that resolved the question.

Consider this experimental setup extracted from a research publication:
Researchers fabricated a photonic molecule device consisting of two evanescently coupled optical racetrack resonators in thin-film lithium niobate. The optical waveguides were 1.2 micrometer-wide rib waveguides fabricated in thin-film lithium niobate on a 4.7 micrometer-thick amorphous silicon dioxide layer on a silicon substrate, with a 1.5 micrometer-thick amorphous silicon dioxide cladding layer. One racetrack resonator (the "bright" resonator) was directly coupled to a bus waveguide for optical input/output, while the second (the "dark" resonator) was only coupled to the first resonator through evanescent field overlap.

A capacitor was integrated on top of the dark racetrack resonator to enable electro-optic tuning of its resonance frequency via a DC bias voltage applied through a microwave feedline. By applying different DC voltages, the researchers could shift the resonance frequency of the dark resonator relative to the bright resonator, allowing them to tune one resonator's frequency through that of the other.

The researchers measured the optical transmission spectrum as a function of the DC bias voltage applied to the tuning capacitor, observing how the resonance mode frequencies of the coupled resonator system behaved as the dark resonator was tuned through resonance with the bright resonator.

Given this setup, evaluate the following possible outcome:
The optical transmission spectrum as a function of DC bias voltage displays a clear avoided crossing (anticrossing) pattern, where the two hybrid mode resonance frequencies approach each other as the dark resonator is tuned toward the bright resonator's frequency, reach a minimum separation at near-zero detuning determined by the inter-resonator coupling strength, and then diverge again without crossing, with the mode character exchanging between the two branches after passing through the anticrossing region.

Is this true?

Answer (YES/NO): YES